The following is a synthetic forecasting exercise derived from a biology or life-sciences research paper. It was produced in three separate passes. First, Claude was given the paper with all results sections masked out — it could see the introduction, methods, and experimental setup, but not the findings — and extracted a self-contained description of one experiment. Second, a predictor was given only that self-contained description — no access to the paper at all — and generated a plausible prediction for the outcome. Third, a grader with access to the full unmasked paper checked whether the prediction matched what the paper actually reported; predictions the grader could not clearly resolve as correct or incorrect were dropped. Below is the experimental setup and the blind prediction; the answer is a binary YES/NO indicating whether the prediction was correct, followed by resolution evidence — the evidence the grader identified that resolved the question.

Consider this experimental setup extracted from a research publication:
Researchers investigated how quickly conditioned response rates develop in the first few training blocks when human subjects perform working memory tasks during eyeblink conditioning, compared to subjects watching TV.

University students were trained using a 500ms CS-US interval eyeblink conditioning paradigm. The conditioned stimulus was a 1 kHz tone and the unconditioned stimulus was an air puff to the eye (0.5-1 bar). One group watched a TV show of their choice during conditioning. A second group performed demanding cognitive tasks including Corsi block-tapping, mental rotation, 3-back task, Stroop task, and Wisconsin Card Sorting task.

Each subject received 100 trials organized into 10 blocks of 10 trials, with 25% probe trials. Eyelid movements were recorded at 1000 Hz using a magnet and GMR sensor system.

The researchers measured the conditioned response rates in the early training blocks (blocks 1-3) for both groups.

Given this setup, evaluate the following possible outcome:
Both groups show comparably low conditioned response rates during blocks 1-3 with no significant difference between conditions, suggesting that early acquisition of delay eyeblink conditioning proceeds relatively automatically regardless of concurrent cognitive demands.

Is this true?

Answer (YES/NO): NO